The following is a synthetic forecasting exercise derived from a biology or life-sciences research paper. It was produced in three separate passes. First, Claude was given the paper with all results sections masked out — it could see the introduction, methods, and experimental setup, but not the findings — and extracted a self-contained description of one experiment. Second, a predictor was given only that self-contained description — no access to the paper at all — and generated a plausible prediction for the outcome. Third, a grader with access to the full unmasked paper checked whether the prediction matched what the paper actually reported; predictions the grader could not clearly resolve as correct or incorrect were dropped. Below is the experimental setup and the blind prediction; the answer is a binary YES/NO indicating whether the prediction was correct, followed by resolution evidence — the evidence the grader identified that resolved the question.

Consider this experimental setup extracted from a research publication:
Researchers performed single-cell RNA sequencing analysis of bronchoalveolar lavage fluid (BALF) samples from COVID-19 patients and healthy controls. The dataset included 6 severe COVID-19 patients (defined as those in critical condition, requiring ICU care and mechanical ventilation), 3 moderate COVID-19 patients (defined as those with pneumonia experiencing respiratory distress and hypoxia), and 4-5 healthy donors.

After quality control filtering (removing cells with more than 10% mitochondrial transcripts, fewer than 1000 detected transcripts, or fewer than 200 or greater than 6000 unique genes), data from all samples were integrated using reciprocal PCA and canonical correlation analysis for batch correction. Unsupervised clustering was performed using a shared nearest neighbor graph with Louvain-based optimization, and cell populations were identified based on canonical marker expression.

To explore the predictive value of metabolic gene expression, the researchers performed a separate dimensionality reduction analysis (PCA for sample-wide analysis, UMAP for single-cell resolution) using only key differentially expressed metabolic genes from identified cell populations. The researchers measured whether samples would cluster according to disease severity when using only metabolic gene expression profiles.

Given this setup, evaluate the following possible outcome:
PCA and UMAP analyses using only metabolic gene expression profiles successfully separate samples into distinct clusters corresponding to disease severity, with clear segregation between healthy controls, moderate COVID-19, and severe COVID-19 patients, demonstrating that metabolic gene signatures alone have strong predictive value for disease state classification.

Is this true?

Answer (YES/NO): YES